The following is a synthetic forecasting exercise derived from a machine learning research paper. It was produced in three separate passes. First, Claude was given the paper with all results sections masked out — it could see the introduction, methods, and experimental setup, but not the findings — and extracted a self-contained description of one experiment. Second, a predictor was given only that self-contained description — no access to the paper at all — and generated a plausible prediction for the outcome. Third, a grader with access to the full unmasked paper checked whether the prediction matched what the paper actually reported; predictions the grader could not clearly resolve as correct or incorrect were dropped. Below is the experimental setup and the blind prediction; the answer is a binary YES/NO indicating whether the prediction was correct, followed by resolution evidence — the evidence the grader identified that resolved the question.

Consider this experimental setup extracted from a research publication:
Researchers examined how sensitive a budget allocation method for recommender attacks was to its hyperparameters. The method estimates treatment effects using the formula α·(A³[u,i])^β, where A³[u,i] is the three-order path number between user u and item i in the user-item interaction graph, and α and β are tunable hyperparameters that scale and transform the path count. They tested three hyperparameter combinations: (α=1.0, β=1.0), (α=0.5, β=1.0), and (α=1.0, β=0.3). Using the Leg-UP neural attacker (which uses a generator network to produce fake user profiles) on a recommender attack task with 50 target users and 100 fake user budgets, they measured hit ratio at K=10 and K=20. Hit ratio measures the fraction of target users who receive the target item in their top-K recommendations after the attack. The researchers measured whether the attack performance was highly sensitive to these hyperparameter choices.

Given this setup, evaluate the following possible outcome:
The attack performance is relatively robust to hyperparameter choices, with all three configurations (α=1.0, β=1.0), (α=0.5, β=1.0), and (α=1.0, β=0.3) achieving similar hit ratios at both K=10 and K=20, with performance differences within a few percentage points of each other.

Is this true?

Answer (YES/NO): NO